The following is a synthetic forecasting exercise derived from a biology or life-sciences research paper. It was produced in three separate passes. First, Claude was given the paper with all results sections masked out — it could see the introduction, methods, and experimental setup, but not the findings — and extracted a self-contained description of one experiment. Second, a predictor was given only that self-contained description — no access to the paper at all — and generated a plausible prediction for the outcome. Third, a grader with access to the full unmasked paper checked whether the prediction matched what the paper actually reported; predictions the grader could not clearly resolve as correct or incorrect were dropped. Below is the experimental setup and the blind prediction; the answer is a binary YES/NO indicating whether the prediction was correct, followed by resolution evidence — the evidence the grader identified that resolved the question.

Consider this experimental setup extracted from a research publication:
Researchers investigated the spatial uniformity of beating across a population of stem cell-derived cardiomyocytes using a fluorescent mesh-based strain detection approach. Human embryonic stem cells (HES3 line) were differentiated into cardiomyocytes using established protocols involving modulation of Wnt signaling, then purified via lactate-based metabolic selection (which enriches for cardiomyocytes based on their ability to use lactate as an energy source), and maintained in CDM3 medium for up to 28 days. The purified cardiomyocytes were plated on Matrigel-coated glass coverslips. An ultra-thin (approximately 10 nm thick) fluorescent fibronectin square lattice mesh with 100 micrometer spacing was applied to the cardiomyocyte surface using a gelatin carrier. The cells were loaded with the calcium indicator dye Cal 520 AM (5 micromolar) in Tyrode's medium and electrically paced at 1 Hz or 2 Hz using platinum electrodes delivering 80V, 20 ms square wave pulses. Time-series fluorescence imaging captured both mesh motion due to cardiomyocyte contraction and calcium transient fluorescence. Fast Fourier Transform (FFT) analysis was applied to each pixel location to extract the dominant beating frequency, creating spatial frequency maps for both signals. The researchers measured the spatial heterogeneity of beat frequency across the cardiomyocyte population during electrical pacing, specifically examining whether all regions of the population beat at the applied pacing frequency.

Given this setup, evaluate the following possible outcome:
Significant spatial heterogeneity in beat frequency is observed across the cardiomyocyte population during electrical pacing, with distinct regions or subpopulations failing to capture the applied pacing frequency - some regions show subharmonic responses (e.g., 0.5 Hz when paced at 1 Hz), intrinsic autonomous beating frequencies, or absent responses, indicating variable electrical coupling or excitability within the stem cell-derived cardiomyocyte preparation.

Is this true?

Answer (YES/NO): NO